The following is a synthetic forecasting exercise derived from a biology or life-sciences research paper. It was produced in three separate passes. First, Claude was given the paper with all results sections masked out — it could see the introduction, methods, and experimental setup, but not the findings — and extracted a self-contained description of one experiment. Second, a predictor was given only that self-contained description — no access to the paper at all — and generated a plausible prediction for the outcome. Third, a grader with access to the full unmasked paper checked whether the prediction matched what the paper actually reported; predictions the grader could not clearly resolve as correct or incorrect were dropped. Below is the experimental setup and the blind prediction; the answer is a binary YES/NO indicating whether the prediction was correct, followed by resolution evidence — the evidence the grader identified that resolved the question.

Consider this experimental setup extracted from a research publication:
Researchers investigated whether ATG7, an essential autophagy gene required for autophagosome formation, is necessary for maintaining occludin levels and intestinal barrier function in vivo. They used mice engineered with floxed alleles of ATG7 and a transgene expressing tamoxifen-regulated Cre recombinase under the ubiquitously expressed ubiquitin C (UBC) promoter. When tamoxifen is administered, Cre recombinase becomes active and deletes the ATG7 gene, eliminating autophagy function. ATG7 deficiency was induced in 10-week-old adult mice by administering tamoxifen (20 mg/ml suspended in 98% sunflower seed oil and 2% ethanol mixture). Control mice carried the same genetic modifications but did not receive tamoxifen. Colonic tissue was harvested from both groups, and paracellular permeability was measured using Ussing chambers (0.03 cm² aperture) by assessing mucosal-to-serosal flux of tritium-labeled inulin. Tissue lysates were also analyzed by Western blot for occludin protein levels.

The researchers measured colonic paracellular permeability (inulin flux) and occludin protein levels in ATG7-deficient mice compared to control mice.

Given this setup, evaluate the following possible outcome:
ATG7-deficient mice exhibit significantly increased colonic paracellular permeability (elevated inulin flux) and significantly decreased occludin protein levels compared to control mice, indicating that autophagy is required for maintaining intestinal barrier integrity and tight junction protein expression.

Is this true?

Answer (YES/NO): YES